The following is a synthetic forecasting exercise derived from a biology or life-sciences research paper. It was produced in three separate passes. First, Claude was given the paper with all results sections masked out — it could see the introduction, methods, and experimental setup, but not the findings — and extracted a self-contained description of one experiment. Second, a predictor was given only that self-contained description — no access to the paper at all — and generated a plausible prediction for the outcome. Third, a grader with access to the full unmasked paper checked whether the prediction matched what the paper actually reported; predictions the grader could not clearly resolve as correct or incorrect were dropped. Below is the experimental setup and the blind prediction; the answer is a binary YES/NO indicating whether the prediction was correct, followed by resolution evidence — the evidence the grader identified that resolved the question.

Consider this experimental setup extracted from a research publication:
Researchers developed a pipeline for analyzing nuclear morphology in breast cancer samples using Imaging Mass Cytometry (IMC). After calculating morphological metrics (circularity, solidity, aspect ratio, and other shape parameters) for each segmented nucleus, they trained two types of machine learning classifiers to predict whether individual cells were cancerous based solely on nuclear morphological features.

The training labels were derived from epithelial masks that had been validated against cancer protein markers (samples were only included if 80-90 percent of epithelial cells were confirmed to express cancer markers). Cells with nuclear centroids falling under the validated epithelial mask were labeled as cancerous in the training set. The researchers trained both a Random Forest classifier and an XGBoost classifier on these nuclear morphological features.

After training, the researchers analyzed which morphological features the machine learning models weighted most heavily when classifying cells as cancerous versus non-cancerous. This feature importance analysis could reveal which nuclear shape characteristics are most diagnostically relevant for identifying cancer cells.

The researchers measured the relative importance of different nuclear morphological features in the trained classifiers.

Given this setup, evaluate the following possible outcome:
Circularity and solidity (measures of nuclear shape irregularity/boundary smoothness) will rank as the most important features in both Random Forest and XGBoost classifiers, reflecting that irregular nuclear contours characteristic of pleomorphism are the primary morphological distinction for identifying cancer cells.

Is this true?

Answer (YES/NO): NO